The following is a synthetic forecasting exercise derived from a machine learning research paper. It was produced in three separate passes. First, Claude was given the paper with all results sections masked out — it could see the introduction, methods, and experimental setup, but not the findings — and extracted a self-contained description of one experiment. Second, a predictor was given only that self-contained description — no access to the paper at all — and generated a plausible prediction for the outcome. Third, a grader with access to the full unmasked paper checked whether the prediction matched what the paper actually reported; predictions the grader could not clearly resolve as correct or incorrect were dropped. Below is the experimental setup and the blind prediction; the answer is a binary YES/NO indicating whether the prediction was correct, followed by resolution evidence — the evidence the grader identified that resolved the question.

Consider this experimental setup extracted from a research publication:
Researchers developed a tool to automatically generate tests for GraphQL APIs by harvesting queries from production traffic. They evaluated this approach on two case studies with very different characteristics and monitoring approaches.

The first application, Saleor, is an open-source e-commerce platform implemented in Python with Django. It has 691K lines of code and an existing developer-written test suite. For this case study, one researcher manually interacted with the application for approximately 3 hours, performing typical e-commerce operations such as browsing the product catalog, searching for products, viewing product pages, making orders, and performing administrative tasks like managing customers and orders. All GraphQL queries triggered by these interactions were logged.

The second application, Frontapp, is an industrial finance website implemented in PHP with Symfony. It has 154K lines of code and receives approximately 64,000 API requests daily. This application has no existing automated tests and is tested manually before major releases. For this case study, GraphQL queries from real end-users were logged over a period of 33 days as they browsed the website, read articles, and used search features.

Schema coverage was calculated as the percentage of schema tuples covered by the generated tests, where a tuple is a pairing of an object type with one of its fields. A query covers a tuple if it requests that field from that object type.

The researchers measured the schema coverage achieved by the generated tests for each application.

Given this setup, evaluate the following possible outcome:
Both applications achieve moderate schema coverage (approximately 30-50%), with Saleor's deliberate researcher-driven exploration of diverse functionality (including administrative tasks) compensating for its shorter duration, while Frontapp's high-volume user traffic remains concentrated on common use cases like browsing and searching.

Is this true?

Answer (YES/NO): NO